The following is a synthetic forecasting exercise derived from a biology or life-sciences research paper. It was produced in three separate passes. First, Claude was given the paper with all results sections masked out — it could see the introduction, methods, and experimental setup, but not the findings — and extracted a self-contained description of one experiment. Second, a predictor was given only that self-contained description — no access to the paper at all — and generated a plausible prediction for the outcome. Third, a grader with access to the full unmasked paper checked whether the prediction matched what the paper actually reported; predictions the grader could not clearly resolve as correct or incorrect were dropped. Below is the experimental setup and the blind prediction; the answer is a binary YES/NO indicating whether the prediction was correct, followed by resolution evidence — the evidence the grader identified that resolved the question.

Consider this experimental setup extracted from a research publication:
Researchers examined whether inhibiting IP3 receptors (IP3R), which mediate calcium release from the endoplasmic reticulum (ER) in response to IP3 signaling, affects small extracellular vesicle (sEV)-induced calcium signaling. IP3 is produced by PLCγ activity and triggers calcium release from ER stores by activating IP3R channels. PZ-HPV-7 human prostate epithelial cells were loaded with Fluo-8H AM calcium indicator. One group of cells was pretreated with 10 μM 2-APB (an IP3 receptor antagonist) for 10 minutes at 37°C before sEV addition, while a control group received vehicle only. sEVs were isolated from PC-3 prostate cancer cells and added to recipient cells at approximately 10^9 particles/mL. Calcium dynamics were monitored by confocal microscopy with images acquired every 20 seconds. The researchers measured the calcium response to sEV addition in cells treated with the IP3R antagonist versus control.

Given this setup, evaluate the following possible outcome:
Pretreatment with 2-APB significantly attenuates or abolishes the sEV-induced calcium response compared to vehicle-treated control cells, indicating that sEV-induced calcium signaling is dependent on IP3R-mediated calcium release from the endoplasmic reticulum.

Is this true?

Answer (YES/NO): YES